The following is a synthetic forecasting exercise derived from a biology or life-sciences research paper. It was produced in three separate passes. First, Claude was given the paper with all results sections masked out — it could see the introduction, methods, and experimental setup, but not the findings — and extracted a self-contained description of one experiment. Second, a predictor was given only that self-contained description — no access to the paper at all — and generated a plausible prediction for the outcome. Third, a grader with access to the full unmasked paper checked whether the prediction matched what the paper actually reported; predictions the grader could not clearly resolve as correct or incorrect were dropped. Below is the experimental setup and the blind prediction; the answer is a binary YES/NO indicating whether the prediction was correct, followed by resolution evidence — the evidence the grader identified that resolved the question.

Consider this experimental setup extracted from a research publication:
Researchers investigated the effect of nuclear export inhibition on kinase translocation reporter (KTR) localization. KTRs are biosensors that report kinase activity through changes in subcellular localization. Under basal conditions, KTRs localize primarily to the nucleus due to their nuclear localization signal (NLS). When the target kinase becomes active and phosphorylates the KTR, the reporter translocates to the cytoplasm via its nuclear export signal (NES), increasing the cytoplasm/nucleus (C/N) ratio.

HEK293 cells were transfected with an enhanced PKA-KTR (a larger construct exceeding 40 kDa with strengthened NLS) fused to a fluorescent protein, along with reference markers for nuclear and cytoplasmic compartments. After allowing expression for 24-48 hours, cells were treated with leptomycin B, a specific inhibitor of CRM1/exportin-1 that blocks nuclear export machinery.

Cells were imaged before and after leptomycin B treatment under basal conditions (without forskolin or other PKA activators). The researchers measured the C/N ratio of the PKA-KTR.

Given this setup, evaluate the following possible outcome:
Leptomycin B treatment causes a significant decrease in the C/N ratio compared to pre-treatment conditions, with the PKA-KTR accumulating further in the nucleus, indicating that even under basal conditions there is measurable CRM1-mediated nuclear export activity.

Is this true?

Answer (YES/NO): YES